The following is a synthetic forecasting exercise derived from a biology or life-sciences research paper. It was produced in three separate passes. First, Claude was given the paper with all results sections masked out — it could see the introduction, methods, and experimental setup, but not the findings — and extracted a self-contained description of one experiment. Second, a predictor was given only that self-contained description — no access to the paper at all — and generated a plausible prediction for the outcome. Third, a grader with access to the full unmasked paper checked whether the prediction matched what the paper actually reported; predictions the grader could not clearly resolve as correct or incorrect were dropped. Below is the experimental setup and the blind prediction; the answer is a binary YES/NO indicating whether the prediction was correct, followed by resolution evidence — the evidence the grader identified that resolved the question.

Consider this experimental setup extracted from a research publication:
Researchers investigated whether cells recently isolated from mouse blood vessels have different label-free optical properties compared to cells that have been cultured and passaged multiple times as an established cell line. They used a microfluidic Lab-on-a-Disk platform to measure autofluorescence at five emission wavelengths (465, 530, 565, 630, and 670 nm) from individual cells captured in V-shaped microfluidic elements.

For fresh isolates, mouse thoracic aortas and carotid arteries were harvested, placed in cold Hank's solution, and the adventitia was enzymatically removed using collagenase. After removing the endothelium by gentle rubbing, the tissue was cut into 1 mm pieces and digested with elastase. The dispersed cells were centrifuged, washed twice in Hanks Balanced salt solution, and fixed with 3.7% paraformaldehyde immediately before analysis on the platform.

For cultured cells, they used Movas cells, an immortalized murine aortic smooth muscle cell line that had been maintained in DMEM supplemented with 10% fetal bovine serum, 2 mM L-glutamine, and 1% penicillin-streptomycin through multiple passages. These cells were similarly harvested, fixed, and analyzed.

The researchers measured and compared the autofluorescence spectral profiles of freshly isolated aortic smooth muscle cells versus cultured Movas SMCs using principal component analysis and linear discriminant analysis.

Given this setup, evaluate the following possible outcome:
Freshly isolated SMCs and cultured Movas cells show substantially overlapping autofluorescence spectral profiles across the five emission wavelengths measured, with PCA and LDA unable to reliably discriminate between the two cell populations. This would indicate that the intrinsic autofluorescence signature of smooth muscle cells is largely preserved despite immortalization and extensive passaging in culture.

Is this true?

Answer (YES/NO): NO